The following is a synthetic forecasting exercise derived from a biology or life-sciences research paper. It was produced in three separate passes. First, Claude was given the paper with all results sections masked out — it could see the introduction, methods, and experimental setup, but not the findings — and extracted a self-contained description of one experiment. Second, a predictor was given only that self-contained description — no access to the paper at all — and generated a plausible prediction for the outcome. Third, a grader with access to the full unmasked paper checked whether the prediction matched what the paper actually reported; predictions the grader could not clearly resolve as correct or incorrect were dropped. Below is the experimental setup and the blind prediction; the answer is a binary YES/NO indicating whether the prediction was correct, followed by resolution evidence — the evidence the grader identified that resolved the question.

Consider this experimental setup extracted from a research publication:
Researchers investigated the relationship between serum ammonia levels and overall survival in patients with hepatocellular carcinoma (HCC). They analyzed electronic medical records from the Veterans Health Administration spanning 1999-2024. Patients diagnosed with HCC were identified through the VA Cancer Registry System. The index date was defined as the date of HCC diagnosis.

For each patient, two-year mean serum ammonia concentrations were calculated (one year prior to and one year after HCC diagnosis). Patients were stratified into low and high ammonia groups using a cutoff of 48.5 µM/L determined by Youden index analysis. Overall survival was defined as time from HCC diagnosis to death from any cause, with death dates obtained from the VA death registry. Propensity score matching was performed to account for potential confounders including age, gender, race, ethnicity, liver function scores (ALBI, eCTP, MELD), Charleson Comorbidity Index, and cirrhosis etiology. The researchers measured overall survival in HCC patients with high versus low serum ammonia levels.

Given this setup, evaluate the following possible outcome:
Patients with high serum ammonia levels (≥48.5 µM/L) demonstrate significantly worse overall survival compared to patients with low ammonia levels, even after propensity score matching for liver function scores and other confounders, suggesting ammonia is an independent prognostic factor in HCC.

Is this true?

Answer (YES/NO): YES